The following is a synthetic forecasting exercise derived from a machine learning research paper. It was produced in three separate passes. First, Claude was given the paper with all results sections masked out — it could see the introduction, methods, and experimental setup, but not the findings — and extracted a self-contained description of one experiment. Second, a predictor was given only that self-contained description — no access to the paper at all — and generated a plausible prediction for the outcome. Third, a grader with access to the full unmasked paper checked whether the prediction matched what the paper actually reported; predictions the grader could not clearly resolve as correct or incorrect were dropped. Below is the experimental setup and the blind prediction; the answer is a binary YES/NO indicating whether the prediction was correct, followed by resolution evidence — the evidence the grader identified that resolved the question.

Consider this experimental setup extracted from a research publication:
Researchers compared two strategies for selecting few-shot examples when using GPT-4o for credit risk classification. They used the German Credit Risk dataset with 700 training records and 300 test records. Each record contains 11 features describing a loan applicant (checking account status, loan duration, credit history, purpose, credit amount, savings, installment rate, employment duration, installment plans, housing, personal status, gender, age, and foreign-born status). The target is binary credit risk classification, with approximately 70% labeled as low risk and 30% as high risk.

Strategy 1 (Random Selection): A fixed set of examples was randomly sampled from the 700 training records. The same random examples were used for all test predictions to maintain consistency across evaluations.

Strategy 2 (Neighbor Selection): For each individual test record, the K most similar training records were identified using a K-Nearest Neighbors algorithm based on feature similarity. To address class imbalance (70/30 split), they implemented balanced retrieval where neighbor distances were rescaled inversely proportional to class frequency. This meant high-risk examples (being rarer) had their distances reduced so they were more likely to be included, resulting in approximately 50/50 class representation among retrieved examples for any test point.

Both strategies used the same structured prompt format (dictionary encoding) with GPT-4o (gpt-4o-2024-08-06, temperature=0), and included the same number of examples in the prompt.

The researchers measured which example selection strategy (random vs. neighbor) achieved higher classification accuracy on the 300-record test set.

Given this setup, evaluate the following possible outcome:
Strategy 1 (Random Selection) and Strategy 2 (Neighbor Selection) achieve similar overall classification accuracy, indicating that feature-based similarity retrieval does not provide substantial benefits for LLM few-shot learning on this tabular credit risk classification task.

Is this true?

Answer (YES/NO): NO